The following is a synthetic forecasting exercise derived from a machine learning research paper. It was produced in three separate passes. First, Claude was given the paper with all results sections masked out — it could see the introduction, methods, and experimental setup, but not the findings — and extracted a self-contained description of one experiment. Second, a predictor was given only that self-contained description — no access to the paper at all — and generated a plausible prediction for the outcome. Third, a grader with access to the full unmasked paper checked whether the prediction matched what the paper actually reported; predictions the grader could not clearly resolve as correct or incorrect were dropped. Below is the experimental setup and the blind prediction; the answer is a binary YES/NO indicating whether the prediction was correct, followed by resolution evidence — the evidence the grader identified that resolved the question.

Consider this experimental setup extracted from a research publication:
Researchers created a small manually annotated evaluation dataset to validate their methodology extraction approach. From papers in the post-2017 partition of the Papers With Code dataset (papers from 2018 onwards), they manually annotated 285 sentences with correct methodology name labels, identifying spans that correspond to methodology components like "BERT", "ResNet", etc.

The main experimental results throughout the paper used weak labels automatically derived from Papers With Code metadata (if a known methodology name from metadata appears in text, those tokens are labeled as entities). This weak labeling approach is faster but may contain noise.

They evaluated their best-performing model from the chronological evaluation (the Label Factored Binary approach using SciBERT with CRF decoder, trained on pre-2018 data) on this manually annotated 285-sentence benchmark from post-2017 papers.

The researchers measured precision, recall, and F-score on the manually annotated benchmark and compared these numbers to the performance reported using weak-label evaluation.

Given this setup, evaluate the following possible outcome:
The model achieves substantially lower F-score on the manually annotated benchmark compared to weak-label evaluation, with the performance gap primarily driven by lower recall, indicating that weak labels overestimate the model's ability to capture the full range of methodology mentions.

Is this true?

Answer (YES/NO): NO